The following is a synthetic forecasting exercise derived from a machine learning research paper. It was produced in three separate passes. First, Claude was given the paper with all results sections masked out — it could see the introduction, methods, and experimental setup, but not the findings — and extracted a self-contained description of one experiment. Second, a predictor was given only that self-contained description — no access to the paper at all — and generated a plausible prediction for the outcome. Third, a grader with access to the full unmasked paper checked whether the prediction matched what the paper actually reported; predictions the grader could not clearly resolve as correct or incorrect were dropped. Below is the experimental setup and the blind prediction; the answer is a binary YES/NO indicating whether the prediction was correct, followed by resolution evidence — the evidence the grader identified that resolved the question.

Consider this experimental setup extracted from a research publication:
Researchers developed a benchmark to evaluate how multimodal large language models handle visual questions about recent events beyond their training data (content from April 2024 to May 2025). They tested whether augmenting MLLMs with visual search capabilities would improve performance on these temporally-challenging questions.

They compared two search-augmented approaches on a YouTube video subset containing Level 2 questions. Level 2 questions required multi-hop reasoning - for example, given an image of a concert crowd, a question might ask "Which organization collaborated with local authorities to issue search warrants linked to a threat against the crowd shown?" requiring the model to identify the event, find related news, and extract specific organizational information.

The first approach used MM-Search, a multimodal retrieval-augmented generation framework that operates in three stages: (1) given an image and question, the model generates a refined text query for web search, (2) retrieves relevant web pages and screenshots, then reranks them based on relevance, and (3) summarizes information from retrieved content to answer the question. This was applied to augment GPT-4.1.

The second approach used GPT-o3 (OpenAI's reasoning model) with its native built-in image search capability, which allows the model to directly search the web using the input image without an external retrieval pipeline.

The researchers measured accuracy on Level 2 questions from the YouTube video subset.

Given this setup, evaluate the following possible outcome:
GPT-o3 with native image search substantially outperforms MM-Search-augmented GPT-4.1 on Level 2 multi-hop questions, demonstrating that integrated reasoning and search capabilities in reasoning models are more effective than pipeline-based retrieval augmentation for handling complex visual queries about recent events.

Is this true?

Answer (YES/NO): NO